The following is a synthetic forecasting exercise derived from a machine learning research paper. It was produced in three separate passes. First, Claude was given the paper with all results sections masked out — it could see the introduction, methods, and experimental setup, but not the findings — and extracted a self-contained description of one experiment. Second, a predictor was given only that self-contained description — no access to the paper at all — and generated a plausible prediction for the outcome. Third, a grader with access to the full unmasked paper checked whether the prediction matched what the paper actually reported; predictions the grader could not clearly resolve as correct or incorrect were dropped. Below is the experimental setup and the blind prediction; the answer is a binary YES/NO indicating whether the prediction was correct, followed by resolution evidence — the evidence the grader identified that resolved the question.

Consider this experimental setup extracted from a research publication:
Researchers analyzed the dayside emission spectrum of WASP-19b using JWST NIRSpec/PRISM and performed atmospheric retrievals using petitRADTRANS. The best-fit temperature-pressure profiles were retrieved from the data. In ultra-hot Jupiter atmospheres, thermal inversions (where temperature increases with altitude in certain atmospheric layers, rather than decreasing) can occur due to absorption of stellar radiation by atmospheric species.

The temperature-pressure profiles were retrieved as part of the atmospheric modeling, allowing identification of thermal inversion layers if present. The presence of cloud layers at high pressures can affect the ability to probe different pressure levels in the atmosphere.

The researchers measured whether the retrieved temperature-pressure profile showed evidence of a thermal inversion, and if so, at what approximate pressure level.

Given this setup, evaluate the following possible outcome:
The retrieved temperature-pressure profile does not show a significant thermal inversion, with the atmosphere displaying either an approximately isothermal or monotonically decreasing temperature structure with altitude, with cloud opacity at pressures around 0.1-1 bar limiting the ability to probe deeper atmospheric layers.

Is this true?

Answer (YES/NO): NO